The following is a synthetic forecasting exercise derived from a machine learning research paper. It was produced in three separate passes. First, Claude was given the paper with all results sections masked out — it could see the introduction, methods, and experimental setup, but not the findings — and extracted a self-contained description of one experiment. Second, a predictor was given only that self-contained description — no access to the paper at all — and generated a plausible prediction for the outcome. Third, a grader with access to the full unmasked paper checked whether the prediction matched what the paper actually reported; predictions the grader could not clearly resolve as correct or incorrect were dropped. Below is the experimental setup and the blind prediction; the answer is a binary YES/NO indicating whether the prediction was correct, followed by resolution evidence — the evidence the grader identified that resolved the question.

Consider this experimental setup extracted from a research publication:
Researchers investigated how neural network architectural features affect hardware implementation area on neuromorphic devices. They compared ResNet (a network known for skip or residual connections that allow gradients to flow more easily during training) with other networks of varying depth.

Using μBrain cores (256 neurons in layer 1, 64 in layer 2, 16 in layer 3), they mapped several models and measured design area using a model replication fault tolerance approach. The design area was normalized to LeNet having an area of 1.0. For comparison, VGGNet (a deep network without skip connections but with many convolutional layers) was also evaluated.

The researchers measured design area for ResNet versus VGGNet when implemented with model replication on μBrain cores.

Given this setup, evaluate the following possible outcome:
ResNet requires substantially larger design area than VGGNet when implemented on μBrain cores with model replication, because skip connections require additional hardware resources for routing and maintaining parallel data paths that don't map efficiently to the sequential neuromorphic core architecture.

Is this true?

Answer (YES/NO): NO